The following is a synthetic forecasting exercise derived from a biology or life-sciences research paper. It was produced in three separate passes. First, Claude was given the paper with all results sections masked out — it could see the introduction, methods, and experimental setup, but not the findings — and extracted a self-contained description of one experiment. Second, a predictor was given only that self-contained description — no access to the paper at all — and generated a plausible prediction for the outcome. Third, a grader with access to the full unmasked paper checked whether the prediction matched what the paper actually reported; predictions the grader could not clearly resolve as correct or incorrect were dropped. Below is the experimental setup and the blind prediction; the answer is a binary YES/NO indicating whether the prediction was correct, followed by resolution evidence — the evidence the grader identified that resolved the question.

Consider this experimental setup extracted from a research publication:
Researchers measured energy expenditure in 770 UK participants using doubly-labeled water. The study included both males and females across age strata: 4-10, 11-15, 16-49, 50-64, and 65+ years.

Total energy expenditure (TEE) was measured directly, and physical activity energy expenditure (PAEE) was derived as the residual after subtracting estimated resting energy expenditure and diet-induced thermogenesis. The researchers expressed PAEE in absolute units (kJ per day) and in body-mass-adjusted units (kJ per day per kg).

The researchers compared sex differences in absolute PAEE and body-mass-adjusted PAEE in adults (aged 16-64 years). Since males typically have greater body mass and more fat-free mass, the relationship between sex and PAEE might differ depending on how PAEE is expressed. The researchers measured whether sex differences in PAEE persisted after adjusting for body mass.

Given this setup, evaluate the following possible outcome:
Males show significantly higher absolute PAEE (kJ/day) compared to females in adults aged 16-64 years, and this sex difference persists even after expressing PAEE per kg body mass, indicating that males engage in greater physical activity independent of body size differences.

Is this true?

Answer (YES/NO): YES